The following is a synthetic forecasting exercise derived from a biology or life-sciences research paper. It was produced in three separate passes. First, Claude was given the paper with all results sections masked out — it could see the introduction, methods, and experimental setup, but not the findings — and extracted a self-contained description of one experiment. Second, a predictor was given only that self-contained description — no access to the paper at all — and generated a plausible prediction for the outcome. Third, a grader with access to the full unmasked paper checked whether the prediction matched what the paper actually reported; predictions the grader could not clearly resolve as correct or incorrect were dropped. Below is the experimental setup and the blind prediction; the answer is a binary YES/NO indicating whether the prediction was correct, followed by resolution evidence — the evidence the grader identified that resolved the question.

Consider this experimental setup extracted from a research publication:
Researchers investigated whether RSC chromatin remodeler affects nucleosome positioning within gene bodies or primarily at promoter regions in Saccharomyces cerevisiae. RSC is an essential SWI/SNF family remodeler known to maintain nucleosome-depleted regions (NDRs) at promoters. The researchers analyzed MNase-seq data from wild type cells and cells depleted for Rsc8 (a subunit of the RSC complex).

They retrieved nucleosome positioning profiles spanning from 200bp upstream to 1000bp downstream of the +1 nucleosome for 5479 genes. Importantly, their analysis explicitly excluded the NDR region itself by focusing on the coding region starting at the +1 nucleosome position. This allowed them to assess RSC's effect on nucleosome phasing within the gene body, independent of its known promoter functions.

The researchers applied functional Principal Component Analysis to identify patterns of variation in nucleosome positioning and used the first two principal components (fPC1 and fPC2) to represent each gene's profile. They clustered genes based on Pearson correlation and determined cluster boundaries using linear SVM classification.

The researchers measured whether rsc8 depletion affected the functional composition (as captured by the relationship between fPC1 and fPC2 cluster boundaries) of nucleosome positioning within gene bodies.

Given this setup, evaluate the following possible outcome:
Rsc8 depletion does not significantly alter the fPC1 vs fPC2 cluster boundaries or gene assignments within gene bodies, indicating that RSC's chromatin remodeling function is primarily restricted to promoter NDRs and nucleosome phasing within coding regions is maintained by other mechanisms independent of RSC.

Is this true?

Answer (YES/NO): NO